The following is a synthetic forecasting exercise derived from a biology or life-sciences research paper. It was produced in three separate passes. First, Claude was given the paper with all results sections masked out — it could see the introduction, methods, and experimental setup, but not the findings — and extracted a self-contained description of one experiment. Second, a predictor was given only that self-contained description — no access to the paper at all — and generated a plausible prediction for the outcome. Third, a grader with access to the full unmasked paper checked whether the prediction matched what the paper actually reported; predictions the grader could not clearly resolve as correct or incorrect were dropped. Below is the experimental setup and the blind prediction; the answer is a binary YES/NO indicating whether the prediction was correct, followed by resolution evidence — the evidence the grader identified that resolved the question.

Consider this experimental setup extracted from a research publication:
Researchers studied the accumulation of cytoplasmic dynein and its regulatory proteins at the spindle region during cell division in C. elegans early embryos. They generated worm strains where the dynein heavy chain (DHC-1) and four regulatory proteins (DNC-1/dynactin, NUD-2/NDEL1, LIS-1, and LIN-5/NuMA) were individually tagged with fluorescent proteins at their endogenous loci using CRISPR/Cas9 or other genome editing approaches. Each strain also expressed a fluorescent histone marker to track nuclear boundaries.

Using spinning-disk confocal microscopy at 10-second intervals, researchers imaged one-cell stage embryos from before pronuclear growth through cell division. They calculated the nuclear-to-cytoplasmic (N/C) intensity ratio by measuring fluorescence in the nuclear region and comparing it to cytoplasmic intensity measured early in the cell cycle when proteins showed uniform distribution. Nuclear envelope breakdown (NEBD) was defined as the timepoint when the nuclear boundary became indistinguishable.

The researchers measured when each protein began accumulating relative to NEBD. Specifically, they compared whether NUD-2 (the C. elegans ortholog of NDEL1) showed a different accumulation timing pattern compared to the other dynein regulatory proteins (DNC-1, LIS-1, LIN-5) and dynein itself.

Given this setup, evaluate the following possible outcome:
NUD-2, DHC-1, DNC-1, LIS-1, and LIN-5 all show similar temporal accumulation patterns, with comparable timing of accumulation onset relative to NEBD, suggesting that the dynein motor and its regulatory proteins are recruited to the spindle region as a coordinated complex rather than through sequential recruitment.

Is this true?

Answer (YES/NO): NO